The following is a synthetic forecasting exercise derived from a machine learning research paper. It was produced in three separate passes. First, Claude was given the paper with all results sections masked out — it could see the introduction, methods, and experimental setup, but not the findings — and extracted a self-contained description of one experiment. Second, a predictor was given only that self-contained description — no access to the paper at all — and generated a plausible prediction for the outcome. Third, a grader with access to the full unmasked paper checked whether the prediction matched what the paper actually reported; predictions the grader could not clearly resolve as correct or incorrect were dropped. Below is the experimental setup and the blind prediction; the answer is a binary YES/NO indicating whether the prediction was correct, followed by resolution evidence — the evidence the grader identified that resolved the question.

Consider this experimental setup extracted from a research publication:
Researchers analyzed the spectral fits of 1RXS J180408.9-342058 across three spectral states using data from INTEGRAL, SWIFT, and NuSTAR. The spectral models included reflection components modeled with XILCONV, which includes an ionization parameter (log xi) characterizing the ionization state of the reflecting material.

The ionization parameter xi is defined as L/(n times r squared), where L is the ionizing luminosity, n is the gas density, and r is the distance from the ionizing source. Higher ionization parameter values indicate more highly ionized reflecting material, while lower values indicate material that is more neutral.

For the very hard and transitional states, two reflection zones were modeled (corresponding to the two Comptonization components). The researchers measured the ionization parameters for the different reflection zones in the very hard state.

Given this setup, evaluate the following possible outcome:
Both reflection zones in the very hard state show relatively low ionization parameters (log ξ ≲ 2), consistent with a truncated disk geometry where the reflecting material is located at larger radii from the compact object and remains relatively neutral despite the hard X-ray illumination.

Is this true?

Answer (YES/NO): YES